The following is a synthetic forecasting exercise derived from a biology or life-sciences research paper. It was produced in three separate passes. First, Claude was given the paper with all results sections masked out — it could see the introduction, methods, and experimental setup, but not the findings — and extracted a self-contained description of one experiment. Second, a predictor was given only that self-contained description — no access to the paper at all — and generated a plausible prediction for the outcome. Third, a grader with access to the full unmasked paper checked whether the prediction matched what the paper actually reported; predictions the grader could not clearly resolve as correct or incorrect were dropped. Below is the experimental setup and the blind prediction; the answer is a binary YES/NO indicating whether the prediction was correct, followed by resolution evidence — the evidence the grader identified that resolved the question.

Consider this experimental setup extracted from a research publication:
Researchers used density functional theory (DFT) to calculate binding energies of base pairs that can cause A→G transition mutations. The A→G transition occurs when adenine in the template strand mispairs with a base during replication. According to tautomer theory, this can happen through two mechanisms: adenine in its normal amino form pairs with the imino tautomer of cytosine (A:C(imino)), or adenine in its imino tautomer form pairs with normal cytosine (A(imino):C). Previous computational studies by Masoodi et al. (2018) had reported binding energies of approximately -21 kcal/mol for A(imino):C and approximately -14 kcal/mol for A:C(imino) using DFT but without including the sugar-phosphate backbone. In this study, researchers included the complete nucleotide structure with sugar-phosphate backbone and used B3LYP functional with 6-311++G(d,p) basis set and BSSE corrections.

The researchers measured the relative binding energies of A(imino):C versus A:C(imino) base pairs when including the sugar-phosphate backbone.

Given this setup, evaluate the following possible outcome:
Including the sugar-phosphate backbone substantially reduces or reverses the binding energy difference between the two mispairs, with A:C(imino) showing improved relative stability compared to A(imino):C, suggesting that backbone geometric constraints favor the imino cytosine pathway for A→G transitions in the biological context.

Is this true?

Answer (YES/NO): NO